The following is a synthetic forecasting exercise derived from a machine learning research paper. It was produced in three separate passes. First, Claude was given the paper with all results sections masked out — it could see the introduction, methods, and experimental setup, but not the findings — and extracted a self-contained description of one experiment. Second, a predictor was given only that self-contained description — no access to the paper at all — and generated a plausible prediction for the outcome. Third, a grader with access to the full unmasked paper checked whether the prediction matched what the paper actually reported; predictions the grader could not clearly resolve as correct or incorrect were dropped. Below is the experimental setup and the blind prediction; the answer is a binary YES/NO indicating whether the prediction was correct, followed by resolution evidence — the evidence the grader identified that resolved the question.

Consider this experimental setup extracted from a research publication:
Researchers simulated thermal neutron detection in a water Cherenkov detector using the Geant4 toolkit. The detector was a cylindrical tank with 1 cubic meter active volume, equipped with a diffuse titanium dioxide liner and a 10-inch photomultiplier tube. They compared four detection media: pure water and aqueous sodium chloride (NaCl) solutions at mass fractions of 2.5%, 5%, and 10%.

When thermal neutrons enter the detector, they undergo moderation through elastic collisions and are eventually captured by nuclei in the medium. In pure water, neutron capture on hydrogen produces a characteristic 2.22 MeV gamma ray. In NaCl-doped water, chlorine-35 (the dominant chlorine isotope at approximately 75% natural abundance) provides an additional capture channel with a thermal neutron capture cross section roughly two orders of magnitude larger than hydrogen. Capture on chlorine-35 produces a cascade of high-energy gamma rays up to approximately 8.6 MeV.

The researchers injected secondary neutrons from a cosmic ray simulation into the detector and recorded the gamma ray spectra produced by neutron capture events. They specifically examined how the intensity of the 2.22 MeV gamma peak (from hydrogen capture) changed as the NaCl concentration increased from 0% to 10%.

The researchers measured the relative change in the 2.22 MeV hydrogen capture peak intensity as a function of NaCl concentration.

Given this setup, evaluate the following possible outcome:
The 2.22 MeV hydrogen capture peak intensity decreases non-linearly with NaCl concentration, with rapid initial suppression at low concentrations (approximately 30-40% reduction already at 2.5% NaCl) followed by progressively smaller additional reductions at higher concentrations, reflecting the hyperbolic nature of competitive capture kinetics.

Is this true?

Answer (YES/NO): YES